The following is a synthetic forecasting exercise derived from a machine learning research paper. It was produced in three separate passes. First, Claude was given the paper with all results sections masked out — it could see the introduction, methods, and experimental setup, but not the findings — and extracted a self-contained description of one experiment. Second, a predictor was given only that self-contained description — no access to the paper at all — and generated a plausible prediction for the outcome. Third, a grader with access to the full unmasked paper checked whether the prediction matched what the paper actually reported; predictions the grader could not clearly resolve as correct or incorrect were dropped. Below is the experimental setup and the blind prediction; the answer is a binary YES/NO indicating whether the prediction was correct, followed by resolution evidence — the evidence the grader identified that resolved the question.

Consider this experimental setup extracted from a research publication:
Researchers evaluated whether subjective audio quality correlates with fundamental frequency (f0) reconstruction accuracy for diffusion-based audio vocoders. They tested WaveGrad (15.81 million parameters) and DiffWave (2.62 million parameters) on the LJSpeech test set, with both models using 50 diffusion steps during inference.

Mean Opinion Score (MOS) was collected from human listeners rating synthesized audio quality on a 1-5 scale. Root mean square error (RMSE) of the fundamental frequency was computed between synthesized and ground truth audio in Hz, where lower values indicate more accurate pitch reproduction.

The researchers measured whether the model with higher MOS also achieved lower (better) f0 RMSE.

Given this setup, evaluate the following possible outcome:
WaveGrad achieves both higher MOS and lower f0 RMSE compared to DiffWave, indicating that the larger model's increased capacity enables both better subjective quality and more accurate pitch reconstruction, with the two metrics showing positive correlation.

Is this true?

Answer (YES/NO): NO